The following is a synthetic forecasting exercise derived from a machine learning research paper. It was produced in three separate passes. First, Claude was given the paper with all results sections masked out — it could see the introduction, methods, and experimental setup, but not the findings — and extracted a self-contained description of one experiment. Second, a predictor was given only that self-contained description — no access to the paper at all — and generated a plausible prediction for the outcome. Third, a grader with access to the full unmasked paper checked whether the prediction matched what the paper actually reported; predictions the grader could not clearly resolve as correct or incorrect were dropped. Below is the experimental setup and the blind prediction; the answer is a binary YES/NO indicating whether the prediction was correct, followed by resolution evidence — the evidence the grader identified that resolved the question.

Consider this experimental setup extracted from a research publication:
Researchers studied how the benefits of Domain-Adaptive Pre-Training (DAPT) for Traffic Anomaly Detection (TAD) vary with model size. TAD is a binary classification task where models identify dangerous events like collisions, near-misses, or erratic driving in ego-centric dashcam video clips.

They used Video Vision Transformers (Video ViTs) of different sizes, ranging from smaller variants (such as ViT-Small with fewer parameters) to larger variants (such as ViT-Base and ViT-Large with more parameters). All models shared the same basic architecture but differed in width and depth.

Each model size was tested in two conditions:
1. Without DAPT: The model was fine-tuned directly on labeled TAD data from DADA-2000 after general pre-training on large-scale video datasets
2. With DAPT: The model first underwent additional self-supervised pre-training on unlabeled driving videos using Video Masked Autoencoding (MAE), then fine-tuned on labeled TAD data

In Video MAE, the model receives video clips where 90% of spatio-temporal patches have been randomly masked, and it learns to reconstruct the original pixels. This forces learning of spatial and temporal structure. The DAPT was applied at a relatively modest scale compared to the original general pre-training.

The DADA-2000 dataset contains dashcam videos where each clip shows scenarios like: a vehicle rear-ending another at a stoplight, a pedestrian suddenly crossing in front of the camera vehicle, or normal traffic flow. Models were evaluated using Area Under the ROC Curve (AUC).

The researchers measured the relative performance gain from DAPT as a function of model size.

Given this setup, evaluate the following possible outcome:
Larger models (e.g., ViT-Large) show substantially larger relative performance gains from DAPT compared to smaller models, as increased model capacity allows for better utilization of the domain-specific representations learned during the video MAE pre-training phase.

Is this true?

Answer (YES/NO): NO